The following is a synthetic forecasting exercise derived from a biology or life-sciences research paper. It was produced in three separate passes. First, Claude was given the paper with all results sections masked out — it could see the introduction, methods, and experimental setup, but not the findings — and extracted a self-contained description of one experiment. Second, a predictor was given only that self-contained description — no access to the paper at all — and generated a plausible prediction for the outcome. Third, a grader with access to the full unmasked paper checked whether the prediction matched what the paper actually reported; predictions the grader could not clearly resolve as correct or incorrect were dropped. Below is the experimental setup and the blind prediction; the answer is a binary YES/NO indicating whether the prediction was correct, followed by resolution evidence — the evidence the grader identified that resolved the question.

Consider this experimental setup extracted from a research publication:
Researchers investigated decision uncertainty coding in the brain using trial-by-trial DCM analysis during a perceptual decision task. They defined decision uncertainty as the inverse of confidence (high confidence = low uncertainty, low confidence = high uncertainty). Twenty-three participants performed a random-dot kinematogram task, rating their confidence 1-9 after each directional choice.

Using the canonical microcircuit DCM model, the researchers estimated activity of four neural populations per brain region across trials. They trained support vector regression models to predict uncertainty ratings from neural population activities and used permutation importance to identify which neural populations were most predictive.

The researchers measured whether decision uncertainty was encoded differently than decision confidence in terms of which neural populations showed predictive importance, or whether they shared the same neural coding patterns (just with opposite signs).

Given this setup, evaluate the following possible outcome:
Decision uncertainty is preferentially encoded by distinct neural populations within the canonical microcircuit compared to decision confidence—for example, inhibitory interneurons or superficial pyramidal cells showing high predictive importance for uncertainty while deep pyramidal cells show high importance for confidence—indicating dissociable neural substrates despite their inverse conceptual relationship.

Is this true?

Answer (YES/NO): YES